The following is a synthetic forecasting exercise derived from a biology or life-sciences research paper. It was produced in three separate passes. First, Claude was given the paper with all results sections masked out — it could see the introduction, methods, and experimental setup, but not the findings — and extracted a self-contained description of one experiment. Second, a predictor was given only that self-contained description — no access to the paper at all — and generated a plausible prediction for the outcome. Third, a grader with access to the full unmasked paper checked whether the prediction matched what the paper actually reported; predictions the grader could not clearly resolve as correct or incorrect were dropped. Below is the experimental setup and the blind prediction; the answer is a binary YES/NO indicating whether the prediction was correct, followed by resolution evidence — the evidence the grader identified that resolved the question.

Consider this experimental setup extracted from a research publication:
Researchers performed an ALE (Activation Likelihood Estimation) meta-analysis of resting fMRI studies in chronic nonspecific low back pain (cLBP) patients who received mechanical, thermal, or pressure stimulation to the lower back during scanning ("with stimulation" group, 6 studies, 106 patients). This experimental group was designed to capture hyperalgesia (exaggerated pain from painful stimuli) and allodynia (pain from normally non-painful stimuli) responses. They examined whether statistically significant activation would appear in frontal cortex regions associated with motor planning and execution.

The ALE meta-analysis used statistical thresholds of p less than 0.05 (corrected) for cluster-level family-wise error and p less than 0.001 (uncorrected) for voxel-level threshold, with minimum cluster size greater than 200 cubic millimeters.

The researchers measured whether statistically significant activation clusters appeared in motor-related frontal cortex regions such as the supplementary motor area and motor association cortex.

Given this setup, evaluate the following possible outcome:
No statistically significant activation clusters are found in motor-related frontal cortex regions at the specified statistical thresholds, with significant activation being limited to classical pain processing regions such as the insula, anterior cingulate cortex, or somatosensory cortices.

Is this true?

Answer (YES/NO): NO